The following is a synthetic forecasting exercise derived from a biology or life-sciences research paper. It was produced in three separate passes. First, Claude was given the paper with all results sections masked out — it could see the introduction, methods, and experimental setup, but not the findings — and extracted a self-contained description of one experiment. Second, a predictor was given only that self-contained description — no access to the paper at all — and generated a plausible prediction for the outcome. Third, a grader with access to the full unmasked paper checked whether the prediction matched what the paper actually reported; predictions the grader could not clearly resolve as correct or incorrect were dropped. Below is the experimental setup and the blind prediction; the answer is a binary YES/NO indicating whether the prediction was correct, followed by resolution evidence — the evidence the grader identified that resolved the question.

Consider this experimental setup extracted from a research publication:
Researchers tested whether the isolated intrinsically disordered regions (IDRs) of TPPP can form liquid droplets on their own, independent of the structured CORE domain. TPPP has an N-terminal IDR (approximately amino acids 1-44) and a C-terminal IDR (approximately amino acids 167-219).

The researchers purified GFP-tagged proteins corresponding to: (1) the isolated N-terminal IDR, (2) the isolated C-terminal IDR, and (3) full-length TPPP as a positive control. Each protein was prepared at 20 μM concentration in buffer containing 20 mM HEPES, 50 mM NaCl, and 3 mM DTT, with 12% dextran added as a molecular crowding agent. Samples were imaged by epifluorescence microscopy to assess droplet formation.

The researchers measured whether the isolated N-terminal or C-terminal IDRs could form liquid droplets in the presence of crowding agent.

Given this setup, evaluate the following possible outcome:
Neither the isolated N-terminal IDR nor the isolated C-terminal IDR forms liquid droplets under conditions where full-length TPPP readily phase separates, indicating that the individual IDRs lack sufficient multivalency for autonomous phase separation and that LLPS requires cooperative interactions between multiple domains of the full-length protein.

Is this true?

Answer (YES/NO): YES